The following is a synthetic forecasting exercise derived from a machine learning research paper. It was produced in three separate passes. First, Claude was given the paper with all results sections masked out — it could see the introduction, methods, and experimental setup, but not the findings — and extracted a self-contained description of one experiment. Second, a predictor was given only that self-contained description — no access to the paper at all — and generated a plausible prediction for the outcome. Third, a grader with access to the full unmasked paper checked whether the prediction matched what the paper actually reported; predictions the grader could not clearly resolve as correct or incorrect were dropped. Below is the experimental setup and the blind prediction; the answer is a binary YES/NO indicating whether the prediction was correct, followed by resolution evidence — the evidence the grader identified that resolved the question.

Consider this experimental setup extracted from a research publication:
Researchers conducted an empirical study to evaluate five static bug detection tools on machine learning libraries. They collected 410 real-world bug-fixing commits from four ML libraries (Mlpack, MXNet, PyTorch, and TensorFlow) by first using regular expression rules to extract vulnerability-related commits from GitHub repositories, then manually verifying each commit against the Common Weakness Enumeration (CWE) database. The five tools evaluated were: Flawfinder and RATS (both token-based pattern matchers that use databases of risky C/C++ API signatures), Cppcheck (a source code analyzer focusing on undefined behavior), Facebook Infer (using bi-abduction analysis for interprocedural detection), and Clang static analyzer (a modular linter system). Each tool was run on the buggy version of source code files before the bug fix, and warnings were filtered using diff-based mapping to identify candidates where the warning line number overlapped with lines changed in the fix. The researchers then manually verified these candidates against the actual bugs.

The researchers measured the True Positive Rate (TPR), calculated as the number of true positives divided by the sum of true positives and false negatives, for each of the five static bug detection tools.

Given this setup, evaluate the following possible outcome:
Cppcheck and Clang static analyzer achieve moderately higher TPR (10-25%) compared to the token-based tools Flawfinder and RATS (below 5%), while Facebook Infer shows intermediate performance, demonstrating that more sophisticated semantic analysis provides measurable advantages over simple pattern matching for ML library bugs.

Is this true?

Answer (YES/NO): NO